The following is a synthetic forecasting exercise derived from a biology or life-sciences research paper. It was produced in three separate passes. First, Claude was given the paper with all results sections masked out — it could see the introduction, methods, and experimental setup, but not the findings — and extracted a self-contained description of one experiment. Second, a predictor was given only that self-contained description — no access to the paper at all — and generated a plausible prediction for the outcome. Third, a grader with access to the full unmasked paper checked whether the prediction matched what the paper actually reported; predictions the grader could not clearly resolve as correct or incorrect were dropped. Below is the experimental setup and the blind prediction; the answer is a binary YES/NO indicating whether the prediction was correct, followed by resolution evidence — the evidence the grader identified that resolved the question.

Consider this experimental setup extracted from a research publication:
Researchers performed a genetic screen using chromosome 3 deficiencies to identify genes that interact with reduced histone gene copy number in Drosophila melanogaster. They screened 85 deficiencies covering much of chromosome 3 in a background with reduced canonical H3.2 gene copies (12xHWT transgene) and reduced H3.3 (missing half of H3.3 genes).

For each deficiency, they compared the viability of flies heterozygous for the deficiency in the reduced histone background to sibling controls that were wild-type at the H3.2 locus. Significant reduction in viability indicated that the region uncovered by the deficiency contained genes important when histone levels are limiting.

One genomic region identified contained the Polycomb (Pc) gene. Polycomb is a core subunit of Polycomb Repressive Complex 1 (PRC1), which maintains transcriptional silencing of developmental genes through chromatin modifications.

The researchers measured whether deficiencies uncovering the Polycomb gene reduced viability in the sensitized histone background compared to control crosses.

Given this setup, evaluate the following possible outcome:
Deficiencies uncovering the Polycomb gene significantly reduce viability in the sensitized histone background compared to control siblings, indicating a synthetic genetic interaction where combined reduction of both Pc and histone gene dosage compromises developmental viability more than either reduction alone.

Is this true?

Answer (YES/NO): YES